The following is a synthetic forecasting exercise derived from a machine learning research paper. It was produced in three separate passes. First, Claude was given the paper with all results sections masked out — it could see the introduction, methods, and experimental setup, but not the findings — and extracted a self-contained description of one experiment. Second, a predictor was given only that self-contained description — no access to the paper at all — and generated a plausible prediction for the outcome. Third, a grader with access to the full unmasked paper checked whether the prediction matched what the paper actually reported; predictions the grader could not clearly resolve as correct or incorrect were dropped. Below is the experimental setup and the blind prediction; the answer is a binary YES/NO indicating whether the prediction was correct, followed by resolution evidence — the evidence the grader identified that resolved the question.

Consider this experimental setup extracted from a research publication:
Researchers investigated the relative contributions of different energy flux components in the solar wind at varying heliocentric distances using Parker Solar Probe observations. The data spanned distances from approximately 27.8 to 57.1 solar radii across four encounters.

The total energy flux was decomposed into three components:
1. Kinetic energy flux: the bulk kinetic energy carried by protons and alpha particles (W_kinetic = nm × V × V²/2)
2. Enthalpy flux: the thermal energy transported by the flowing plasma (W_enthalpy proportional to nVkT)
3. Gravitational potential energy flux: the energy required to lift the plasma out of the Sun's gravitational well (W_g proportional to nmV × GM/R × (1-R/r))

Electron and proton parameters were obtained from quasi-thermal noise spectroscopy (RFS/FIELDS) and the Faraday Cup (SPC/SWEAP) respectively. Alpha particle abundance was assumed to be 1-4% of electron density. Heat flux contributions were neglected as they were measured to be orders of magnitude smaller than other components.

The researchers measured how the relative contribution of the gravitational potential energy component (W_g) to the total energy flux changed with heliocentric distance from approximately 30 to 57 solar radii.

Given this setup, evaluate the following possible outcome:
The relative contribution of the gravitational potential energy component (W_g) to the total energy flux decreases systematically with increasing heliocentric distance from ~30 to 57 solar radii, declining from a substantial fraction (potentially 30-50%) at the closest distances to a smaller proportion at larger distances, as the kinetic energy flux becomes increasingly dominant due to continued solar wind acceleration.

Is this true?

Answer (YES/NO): NO